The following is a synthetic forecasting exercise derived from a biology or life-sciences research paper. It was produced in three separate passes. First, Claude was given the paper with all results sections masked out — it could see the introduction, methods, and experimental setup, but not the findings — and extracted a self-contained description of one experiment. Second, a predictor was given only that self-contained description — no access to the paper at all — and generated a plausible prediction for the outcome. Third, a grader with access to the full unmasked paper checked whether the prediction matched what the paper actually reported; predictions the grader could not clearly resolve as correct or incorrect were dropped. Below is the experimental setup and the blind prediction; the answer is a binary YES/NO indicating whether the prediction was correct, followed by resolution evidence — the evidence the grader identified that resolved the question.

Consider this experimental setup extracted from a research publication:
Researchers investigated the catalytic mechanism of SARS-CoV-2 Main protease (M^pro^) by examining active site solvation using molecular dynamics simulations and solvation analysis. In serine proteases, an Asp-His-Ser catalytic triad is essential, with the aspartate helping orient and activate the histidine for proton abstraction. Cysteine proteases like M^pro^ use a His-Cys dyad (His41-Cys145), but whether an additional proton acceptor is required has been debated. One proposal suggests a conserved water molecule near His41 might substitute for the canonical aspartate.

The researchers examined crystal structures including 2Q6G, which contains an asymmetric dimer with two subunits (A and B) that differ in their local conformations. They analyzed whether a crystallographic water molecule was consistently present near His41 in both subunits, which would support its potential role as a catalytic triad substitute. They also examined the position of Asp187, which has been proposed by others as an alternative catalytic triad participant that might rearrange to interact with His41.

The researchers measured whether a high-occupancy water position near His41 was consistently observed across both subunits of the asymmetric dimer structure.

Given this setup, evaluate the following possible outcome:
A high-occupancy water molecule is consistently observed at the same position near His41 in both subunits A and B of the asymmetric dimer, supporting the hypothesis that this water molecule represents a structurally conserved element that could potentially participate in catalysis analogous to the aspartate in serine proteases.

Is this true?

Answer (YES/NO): NO